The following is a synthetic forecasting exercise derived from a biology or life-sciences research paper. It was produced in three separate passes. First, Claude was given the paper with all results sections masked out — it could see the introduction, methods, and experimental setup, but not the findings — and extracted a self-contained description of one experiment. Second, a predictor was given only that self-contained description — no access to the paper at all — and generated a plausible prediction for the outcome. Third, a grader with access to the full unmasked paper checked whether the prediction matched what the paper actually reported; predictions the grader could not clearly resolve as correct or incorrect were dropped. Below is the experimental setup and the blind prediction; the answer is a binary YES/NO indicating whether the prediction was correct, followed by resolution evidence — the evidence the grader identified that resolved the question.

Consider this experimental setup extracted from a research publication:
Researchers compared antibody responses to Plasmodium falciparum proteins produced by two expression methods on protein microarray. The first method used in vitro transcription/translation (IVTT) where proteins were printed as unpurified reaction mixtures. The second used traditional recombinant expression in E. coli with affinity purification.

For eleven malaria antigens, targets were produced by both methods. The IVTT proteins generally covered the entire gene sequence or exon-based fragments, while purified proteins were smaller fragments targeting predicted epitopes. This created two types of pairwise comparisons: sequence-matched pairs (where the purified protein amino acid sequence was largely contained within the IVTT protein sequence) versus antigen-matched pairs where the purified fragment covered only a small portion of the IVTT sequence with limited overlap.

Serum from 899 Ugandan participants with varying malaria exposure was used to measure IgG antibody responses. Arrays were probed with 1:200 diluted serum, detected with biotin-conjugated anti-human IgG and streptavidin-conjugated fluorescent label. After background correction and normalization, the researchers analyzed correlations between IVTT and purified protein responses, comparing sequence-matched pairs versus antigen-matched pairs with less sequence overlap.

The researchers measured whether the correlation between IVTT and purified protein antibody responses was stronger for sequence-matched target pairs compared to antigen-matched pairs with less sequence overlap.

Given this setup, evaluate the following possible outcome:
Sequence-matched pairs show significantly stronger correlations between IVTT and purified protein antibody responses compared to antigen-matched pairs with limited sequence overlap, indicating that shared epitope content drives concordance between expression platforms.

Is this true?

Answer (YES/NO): NO